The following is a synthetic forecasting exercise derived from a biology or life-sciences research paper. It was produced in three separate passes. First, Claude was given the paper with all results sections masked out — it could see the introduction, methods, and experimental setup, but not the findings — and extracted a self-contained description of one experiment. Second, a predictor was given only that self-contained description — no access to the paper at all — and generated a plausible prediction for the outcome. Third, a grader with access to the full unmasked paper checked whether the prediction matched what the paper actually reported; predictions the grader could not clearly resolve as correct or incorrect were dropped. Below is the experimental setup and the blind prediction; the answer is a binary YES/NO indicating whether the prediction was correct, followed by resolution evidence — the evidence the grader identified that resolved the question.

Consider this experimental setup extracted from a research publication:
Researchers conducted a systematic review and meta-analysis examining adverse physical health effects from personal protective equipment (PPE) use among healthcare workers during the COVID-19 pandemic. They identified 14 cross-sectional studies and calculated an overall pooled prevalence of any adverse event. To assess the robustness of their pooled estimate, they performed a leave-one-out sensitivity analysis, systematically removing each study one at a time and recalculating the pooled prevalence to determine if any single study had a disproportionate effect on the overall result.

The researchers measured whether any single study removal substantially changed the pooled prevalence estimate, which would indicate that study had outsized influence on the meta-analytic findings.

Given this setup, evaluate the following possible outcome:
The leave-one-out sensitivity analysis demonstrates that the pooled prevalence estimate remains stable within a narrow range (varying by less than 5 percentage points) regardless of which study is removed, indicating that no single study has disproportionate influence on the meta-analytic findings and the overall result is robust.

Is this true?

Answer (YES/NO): YES